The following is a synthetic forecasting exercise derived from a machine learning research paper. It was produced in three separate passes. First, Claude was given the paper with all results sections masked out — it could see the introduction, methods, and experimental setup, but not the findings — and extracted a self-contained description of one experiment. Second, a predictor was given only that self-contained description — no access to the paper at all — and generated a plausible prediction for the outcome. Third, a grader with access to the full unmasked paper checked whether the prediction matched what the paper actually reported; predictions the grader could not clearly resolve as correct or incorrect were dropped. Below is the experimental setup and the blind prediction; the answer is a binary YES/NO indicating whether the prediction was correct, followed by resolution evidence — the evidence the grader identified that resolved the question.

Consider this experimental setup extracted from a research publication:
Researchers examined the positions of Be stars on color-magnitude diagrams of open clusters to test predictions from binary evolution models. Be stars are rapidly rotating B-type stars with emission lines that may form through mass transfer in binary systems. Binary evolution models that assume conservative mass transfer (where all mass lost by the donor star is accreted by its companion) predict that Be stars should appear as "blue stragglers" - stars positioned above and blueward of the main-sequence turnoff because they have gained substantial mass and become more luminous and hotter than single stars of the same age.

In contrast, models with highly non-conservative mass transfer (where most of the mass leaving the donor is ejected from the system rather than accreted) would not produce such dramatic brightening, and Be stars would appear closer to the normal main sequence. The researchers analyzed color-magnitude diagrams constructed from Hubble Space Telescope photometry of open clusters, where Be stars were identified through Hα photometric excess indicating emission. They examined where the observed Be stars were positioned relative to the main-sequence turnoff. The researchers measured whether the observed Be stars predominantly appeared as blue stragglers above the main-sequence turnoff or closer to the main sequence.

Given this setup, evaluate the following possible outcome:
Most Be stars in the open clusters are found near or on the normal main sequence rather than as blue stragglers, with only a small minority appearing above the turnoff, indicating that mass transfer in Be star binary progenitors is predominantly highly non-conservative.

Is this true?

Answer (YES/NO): YES